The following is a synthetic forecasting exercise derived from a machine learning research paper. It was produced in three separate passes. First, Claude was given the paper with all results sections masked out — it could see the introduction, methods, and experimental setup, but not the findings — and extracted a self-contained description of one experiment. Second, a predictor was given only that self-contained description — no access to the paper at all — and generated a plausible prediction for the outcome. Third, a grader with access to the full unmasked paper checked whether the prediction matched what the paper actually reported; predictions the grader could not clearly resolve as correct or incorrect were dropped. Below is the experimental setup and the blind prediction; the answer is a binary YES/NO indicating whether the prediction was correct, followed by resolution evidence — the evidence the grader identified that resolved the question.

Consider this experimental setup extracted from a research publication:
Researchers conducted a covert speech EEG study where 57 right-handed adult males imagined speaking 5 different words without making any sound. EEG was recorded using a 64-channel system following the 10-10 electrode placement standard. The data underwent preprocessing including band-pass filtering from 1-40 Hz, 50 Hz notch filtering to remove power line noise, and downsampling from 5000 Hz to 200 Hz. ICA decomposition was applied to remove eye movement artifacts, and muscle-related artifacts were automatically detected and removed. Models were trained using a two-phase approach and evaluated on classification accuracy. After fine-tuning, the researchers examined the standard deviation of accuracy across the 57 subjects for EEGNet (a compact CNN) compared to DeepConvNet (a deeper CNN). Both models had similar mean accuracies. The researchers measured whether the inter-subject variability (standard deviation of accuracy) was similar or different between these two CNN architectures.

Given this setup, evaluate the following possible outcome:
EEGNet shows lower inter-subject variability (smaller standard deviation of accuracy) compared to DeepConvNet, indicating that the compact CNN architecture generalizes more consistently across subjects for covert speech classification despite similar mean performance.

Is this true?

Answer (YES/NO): NO